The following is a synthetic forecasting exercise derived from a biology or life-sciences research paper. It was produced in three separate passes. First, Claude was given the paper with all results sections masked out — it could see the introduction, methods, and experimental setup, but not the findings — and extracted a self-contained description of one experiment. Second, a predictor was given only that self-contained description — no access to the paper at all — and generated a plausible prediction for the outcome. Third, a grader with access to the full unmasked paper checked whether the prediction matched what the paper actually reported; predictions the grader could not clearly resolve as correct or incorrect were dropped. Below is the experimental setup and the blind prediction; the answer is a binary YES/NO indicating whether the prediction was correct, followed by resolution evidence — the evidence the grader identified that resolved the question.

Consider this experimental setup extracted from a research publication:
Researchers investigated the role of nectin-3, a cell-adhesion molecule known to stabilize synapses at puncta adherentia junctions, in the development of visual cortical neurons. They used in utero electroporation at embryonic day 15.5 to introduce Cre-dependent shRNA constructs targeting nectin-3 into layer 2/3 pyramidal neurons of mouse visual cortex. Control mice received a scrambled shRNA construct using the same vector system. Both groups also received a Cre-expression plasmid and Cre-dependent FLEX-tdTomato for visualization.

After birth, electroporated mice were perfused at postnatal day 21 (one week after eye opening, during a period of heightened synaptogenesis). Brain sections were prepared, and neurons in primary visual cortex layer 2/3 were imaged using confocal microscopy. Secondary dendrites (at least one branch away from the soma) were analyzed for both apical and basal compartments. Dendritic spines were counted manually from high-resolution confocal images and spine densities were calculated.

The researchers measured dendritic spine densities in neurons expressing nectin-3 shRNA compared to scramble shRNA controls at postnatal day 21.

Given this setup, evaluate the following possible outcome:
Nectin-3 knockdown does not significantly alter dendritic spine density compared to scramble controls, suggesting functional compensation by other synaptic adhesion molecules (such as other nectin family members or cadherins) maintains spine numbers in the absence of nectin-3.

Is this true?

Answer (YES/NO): NO